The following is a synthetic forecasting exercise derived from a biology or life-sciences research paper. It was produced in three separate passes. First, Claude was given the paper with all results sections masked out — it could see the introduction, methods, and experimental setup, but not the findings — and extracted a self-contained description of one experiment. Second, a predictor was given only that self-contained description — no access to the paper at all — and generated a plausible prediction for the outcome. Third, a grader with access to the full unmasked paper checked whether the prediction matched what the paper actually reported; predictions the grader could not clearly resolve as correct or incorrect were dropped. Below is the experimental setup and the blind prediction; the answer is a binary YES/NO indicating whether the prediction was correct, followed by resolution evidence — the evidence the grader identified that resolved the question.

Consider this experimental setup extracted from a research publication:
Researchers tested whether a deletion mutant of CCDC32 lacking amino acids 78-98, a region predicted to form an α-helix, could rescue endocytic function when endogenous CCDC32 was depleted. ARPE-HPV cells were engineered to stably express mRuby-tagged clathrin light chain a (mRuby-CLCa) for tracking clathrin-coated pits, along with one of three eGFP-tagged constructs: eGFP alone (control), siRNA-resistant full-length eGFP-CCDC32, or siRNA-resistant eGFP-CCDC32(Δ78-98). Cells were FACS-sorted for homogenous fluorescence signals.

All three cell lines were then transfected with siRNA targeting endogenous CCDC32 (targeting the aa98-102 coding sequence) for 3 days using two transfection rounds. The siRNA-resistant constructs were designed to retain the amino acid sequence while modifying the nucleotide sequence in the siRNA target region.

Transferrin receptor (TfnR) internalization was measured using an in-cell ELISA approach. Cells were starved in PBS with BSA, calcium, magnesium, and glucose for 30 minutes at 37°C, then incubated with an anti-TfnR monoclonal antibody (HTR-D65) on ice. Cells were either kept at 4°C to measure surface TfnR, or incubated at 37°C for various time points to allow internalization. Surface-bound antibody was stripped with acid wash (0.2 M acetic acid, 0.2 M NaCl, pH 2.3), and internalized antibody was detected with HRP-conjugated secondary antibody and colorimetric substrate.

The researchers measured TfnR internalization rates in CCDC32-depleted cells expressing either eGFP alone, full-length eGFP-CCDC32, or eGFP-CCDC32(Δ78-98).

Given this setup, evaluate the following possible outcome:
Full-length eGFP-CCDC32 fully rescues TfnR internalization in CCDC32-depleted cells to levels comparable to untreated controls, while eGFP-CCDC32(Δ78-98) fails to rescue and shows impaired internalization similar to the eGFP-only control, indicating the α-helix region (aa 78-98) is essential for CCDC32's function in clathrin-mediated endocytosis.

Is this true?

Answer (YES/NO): YES